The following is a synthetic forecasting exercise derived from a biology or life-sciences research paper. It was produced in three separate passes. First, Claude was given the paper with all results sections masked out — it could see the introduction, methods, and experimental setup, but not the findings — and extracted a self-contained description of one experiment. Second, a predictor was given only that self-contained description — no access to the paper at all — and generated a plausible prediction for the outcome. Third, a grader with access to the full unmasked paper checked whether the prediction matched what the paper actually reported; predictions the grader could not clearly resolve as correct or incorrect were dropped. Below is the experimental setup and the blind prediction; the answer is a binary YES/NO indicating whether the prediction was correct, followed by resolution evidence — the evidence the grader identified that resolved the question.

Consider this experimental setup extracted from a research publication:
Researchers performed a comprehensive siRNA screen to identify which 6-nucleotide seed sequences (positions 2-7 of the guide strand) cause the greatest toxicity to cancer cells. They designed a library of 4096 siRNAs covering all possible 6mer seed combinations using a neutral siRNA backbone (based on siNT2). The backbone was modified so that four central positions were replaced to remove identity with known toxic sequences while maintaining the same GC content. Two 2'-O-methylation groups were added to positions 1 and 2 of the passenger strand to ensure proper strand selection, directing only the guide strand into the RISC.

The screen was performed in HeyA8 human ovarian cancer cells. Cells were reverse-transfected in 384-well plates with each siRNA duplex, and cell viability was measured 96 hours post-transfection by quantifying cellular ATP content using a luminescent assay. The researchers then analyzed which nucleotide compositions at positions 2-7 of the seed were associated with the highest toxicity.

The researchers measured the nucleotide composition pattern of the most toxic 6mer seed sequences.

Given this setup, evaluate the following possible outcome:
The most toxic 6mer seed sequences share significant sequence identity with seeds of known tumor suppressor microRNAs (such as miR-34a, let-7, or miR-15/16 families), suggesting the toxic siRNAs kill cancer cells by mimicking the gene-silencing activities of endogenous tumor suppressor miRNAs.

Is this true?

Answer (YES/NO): NO